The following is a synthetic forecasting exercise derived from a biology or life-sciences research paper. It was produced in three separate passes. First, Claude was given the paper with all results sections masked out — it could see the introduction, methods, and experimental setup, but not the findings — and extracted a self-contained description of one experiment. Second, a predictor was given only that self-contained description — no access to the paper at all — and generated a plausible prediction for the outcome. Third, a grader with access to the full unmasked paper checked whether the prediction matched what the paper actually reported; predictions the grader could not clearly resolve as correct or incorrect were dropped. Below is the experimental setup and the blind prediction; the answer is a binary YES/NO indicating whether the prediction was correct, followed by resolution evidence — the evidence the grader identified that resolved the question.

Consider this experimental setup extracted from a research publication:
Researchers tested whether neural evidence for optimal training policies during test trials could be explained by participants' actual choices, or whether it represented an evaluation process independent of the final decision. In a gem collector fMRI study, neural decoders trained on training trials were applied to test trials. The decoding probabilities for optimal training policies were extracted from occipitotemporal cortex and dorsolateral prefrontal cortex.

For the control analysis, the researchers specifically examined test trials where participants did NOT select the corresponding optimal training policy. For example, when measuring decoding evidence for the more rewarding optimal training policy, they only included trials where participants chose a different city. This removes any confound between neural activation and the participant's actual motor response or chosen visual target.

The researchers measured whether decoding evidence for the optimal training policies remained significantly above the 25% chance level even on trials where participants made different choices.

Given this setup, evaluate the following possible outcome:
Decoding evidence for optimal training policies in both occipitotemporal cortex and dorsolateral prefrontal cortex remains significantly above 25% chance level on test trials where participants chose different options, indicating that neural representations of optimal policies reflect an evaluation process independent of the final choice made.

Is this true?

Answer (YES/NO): NO